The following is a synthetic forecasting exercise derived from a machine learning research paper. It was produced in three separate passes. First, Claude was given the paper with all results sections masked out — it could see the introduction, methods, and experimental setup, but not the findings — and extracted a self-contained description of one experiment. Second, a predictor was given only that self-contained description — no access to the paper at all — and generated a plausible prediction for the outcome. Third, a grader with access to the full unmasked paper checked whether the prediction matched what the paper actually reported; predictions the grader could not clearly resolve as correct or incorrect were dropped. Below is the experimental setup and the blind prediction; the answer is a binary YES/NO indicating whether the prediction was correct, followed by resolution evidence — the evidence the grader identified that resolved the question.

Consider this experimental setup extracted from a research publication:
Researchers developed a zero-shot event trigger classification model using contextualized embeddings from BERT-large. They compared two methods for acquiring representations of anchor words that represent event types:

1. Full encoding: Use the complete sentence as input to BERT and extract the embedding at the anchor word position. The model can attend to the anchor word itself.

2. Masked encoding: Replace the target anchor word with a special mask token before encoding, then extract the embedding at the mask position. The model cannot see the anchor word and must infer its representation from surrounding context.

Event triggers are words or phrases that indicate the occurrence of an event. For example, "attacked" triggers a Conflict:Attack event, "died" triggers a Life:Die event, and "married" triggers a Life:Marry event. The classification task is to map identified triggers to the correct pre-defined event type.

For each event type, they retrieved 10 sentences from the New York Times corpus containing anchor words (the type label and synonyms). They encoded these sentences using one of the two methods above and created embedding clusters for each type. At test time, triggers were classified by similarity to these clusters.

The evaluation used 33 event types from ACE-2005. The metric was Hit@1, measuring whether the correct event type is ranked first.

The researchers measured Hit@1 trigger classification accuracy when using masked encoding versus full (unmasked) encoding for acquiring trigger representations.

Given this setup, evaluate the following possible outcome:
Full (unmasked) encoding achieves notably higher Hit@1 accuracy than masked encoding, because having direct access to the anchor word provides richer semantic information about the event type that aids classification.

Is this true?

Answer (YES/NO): YES